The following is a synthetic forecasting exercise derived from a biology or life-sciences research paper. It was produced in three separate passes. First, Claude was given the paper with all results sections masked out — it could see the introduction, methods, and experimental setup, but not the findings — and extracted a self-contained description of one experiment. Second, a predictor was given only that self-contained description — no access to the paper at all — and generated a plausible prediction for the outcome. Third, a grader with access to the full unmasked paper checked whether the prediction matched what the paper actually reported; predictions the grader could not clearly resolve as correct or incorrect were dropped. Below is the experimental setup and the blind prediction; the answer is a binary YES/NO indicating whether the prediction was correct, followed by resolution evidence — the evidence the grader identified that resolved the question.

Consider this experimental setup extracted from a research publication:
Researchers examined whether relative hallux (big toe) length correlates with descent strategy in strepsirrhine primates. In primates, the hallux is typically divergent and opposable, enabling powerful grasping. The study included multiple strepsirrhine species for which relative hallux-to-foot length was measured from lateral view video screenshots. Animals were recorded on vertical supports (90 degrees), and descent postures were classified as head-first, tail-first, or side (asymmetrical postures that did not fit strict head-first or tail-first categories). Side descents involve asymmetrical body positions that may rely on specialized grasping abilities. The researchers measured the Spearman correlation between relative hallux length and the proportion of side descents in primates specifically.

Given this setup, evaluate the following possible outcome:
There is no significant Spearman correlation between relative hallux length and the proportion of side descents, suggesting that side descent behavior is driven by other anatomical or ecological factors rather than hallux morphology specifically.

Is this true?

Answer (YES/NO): NO